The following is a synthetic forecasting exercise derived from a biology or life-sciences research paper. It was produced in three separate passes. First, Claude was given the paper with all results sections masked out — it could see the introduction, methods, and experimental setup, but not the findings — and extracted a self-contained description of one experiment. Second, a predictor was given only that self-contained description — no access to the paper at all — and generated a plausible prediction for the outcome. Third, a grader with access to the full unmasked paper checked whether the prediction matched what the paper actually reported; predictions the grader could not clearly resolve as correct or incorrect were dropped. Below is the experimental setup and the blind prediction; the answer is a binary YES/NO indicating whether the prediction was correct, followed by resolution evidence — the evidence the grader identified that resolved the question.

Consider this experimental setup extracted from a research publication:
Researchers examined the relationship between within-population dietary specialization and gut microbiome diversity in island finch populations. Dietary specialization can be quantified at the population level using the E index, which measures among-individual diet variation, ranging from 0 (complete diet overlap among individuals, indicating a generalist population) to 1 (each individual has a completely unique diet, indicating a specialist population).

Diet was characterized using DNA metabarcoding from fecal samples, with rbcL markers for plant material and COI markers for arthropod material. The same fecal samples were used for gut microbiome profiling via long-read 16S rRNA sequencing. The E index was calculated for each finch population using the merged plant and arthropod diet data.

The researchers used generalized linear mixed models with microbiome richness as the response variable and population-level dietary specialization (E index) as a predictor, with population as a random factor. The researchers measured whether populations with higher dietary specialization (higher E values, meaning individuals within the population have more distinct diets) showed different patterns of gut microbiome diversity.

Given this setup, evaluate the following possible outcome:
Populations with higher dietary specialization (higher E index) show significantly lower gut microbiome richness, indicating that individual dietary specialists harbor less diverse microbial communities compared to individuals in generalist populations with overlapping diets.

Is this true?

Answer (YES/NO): NO